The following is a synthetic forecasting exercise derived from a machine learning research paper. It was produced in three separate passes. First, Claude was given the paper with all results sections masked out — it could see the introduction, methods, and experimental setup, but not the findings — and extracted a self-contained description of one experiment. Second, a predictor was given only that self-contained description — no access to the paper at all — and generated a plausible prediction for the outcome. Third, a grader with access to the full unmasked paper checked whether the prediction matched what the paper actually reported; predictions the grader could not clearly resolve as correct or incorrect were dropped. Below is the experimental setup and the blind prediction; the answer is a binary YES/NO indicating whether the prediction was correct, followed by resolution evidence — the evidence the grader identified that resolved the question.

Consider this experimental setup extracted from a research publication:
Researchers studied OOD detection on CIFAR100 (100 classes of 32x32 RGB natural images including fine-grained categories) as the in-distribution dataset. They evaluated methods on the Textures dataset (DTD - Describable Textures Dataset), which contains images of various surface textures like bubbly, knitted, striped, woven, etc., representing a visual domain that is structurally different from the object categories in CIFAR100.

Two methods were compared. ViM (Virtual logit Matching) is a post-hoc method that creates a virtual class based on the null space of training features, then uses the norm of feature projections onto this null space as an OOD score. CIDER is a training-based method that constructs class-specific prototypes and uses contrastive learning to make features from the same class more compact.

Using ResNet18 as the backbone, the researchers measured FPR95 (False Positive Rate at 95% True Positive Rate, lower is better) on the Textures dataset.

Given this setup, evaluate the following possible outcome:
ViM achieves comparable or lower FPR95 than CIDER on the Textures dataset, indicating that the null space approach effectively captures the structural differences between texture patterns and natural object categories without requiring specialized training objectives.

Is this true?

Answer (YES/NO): NO